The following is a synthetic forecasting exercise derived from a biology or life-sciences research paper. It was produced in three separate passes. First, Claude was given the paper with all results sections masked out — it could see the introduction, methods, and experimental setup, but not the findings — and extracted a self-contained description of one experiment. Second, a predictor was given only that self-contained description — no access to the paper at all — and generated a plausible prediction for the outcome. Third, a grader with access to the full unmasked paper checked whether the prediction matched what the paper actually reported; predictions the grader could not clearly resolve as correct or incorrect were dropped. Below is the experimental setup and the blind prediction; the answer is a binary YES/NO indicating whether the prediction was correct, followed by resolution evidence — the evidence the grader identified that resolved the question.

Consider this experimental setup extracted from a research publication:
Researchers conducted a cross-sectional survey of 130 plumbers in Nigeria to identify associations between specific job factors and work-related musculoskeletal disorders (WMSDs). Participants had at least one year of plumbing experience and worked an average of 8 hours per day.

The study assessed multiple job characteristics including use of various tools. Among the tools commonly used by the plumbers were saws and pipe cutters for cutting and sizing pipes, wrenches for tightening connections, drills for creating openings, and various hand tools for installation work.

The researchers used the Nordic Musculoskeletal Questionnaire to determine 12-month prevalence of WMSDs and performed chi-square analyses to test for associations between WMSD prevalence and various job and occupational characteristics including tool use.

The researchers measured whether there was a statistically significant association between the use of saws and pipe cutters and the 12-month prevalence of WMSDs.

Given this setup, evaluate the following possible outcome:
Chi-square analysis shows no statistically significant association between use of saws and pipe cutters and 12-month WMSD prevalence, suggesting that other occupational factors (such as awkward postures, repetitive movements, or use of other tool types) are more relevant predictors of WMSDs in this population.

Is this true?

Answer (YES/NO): NO